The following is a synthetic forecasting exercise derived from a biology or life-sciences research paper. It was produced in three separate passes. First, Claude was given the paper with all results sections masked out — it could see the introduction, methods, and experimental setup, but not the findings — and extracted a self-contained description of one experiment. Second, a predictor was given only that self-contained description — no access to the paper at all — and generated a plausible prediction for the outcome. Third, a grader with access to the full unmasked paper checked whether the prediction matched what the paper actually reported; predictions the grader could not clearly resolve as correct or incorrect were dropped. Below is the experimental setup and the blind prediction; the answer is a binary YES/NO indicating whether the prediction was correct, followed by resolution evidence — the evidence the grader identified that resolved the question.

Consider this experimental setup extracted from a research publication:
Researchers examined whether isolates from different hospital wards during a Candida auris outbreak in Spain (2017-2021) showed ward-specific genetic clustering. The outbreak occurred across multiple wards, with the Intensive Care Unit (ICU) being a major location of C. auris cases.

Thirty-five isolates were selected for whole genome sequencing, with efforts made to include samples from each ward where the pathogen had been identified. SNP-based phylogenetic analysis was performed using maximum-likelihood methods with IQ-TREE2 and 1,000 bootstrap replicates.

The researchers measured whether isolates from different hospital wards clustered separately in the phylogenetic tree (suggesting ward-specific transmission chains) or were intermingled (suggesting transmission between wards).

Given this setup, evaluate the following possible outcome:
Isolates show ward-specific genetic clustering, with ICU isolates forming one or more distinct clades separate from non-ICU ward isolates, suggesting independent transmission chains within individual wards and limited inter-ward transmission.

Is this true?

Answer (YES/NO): NO